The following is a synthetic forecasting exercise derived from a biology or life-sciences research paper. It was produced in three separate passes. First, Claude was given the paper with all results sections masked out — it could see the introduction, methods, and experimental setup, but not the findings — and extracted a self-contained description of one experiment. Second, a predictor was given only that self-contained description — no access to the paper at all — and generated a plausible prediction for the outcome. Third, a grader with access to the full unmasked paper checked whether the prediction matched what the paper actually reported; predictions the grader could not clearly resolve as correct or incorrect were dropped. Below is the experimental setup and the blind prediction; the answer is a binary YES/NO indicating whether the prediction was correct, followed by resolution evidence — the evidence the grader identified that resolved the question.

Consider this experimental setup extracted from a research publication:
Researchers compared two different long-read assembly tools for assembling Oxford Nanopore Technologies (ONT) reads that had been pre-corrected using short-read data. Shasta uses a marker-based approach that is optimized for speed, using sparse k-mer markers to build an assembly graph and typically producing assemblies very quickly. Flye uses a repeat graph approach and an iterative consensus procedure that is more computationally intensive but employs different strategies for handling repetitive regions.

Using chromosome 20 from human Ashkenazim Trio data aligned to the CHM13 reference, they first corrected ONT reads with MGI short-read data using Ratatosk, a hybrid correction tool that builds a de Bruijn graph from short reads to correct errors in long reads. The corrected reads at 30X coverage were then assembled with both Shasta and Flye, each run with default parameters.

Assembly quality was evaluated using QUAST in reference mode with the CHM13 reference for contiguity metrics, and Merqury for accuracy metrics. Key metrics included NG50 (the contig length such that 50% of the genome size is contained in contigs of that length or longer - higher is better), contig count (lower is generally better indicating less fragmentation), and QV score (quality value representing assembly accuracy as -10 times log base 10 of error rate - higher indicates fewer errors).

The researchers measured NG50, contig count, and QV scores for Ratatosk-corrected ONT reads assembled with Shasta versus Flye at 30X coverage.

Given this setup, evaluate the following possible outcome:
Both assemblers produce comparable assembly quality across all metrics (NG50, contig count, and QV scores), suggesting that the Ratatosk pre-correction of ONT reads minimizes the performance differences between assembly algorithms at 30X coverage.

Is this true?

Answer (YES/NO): NO